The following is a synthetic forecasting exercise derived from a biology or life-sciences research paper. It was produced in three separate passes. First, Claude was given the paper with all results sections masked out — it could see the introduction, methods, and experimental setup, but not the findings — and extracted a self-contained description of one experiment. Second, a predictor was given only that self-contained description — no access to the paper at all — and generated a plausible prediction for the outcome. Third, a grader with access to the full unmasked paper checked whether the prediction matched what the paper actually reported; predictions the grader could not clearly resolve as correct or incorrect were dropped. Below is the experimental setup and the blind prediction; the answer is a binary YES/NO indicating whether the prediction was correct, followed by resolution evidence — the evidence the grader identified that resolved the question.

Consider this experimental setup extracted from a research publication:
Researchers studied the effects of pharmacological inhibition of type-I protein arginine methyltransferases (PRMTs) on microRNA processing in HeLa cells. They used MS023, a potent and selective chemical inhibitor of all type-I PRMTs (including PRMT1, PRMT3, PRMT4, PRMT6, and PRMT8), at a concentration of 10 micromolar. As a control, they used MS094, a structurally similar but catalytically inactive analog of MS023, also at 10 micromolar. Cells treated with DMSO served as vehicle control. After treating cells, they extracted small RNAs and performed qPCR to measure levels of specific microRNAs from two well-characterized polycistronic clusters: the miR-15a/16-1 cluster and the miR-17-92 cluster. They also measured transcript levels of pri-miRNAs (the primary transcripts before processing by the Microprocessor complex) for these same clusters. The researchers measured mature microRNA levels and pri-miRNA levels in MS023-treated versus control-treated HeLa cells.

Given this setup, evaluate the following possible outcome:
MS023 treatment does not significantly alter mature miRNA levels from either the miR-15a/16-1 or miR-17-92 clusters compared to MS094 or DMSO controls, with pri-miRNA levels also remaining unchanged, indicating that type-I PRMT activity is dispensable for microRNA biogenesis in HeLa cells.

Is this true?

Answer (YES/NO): NO